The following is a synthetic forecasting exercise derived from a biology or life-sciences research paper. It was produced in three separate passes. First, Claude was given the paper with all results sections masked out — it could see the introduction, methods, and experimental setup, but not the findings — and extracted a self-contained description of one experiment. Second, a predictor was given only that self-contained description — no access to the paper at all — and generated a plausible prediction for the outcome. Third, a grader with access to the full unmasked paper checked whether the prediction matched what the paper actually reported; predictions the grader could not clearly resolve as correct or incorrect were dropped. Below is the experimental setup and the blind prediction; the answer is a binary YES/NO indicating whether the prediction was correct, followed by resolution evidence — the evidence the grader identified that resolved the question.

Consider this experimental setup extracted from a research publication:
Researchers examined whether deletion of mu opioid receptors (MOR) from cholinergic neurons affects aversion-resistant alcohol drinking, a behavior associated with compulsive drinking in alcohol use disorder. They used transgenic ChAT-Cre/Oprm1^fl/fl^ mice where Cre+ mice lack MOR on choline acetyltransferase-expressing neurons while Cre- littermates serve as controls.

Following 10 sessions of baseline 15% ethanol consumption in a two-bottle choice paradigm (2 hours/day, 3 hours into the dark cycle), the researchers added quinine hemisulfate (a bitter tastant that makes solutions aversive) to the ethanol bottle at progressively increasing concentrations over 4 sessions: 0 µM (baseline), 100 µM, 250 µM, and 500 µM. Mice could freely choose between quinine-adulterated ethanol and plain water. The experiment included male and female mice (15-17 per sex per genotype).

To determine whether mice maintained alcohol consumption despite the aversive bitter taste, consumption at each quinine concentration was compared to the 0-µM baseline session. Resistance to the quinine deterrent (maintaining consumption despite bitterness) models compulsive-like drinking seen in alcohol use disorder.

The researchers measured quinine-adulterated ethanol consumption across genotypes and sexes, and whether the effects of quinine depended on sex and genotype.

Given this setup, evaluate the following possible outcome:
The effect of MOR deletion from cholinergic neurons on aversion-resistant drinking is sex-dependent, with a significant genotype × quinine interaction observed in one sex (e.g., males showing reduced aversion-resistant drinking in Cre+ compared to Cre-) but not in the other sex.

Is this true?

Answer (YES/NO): NO